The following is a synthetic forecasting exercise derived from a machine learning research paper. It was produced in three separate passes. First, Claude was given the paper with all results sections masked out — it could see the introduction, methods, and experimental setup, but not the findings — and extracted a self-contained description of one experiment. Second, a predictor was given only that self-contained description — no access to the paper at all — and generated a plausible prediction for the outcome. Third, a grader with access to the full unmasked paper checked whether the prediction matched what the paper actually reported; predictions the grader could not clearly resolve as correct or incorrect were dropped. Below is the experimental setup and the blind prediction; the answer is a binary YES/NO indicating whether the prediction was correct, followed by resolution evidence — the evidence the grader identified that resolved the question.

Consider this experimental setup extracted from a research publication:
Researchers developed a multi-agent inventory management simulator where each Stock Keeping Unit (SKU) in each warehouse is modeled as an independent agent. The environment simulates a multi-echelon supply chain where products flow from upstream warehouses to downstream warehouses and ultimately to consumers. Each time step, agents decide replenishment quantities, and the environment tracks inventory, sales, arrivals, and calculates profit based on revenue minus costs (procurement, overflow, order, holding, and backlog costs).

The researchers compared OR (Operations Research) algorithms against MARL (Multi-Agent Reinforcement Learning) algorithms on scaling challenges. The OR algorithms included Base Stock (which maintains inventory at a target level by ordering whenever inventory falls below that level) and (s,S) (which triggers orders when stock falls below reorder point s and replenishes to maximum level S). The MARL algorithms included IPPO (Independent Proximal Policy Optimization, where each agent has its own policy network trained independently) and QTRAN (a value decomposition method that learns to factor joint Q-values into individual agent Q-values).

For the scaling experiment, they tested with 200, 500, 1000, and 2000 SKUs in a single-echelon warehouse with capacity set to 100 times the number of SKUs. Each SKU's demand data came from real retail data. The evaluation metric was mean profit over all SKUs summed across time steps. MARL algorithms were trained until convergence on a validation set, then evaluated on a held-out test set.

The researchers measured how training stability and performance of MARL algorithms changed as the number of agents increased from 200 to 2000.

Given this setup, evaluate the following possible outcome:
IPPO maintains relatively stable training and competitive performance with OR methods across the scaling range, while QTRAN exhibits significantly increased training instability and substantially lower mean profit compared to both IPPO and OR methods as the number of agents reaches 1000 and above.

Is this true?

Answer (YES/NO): NO